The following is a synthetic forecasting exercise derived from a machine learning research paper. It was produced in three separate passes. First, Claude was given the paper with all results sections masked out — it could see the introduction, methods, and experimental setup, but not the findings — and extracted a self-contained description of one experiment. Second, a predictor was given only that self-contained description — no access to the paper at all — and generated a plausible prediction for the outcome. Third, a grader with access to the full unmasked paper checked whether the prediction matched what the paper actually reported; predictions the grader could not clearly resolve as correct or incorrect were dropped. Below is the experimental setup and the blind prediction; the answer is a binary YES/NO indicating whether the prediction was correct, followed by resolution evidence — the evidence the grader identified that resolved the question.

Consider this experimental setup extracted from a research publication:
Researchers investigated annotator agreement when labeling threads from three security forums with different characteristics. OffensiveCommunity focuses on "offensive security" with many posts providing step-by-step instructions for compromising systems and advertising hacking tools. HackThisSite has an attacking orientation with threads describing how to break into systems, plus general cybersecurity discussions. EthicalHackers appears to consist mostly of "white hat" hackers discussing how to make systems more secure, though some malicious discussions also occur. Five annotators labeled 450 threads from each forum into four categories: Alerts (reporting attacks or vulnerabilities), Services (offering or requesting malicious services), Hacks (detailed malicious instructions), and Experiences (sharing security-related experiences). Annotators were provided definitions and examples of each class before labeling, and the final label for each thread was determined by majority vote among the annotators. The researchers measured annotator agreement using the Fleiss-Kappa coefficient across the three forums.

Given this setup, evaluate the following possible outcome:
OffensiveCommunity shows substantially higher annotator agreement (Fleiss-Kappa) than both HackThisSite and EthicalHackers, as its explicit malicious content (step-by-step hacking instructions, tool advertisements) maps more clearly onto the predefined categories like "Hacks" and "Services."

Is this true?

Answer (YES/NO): NO